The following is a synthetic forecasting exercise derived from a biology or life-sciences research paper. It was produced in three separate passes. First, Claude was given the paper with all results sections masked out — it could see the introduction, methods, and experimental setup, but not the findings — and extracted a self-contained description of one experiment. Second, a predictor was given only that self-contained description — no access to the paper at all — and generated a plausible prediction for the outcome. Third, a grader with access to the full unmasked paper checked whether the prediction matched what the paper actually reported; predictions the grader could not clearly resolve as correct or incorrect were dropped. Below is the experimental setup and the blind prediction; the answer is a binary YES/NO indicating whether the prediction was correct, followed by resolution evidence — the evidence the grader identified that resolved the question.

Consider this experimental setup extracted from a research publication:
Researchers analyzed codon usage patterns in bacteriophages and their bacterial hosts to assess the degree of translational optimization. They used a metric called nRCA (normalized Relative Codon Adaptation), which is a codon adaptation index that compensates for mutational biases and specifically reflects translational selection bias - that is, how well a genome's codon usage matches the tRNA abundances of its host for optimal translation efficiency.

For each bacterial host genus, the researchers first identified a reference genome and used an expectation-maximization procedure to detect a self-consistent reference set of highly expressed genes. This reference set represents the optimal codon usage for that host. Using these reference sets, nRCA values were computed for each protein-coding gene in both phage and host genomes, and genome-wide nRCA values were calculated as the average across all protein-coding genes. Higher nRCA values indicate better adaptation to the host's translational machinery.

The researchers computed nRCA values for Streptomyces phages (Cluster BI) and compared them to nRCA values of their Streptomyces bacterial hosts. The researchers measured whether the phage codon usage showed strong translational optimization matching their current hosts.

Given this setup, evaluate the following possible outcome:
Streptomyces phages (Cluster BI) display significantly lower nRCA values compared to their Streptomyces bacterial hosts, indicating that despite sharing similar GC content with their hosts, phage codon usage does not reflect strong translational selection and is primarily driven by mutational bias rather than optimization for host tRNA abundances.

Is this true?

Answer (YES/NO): NO